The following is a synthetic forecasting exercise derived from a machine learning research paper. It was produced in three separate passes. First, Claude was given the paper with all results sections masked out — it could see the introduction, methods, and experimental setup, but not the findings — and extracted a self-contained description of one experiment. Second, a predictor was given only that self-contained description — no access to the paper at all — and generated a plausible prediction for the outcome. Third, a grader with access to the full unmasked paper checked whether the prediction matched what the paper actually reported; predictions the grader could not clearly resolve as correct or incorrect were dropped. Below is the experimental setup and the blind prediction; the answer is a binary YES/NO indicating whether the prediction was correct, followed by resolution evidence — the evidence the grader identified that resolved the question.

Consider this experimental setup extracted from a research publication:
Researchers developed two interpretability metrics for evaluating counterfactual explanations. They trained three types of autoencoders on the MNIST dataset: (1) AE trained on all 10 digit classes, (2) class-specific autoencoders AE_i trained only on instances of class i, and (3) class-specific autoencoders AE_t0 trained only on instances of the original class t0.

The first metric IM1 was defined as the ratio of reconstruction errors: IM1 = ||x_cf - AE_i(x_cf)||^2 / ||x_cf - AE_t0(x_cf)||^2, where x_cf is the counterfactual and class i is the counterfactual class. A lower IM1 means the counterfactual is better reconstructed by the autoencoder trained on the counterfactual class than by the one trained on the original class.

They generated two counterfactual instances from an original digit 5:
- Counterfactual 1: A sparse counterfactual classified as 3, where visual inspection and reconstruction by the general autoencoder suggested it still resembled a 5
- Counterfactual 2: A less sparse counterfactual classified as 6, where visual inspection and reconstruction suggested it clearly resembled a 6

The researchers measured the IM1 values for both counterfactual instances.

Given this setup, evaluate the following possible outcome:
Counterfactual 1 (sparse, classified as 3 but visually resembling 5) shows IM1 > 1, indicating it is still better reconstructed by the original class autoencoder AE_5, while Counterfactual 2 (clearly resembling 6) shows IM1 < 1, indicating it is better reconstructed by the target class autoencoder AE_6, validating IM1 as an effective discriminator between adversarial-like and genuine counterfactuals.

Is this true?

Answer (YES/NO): NO